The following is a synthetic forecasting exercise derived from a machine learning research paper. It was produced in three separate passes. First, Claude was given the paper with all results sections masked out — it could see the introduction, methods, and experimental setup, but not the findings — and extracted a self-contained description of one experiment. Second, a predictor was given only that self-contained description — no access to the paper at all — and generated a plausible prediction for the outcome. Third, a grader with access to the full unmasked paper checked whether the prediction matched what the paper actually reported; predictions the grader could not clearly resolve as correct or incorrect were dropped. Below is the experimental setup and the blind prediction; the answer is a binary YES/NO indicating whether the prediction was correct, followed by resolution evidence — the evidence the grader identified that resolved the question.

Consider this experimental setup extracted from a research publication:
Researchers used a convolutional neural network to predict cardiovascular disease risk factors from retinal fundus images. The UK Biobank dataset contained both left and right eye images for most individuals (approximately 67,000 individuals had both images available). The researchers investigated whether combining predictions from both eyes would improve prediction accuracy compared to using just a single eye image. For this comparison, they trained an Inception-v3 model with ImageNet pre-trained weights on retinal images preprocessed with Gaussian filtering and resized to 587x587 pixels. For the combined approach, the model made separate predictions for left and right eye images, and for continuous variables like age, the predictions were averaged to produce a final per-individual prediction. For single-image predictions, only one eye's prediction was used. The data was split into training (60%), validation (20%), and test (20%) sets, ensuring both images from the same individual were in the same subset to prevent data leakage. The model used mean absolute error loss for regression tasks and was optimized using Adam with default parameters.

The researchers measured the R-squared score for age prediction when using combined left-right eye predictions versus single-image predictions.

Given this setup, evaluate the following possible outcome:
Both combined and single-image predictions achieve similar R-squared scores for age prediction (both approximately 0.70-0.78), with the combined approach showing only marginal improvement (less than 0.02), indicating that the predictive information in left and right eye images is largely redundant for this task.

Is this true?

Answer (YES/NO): NO